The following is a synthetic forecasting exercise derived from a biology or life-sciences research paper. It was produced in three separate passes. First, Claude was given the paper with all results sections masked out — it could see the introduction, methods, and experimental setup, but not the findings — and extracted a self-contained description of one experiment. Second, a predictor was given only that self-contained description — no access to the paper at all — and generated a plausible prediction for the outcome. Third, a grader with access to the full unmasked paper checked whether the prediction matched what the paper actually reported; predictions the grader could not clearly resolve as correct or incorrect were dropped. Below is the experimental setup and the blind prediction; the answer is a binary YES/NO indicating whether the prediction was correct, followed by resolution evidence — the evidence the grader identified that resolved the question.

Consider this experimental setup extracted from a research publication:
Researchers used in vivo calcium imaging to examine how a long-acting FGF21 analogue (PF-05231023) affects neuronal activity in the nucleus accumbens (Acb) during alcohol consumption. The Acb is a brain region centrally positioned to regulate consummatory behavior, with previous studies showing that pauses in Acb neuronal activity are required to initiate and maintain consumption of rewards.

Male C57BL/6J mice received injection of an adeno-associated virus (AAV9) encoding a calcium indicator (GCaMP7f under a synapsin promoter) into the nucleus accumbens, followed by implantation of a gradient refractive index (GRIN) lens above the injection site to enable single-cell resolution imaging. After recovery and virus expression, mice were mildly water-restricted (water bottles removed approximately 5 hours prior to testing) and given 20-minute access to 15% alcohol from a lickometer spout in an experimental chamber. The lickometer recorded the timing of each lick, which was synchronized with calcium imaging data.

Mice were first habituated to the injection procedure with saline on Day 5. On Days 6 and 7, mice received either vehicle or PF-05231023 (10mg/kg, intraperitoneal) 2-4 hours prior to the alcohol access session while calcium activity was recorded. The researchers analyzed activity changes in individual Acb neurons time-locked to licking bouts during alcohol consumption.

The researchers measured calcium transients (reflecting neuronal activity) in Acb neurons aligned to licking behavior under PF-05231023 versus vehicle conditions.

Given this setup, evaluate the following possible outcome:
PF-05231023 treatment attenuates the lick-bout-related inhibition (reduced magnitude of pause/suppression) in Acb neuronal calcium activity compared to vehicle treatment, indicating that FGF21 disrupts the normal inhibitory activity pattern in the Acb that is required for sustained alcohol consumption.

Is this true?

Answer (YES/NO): NO